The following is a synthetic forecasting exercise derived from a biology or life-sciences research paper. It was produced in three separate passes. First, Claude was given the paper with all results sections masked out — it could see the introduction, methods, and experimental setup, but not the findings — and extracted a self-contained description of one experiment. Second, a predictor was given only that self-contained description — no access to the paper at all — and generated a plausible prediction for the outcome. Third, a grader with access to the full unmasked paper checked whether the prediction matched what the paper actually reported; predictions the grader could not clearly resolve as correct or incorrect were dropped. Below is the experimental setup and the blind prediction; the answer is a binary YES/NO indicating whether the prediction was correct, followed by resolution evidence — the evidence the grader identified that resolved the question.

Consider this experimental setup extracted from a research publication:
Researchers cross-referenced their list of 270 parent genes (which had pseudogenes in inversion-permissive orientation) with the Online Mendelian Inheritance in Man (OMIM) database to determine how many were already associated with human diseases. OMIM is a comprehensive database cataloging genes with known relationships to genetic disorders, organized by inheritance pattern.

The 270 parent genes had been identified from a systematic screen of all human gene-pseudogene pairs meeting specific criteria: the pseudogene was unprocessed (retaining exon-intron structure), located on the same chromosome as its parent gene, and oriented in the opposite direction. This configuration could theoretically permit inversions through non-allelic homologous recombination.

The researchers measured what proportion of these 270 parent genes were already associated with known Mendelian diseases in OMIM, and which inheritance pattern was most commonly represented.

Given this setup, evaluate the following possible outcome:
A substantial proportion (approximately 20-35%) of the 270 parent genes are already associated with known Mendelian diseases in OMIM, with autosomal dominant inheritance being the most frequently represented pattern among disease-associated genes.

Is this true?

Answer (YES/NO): NO